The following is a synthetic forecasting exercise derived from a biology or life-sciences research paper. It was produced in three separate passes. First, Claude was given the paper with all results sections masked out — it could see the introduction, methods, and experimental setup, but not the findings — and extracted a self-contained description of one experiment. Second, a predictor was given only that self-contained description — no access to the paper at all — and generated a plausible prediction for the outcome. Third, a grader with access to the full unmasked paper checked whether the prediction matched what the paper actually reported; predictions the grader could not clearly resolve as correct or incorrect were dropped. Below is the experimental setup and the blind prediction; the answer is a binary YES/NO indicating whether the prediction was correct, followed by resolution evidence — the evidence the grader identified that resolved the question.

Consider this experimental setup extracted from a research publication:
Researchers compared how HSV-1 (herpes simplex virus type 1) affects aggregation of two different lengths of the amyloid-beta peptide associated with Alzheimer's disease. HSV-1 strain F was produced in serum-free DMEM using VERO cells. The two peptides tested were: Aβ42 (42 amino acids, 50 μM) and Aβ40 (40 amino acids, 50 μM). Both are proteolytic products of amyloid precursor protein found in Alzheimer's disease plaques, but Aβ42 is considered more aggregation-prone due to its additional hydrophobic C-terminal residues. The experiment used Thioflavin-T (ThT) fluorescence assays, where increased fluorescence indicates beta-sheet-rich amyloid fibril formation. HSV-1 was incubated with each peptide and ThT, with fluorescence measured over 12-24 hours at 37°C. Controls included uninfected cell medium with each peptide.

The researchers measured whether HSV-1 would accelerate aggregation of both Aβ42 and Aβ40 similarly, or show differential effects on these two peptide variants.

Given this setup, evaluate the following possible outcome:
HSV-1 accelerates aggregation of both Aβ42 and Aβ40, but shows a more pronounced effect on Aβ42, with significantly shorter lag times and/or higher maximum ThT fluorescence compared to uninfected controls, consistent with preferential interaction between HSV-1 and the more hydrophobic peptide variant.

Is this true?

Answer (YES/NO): YES